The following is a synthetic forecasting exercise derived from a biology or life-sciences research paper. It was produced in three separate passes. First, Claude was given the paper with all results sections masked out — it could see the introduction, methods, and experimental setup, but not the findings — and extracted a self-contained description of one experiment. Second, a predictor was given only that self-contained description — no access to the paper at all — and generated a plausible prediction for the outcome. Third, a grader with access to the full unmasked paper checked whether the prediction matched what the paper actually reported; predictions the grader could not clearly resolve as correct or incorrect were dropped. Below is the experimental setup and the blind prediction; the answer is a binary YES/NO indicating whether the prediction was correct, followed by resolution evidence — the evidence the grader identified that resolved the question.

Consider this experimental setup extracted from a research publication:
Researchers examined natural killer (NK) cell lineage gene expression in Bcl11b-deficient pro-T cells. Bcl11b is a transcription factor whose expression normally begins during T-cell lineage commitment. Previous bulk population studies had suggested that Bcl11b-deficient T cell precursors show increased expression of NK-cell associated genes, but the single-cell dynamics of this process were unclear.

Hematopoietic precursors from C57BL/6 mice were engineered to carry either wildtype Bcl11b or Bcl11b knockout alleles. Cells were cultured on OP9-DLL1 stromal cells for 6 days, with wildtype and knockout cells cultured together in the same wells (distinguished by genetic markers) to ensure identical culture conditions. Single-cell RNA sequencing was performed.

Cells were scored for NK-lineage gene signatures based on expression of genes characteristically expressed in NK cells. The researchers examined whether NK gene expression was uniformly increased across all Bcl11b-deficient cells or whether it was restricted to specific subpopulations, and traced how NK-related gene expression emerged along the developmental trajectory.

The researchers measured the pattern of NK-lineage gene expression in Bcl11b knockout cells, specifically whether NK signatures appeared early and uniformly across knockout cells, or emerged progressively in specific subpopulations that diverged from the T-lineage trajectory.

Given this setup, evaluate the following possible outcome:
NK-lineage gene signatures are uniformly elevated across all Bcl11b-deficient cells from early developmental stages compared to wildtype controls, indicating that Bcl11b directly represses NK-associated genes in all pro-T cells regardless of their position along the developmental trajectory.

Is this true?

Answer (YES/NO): NO